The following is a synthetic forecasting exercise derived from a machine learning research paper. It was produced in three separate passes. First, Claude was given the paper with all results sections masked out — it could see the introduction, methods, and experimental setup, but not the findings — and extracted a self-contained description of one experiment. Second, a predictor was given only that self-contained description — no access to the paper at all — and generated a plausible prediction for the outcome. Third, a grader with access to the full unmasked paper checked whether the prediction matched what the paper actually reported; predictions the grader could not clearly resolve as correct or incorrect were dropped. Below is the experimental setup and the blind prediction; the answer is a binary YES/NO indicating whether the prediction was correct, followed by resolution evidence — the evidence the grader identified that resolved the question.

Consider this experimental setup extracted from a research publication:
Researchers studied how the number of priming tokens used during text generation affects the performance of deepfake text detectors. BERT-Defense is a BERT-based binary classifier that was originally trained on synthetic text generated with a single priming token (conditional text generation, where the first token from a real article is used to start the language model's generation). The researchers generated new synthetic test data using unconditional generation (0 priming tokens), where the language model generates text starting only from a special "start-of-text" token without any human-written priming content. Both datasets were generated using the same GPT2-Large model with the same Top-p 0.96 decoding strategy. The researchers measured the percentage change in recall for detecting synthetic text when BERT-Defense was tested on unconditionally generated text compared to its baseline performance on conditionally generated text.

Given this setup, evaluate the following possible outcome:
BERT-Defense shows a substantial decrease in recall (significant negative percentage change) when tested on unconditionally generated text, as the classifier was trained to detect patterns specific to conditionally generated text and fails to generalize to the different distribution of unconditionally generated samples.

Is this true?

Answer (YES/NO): YES